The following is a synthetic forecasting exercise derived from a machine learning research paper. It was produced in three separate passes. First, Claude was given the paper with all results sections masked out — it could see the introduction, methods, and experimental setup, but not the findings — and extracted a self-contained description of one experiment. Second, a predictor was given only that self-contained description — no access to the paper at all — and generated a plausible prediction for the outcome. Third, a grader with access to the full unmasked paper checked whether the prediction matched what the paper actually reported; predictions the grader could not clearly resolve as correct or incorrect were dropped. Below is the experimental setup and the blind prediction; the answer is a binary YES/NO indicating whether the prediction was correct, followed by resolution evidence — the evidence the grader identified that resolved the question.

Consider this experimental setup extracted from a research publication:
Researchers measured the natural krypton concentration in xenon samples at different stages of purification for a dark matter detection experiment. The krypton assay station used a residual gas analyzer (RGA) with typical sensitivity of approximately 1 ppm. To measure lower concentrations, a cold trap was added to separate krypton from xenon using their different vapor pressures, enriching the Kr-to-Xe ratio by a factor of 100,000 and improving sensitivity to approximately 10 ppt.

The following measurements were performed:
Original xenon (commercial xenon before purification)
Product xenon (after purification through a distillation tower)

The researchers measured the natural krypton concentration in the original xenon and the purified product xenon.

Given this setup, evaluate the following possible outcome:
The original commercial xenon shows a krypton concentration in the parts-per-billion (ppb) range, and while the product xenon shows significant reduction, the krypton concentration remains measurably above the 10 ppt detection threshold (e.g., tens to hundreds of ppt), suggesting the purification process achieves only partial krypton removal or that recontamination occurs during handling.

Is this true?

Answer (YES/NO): NO